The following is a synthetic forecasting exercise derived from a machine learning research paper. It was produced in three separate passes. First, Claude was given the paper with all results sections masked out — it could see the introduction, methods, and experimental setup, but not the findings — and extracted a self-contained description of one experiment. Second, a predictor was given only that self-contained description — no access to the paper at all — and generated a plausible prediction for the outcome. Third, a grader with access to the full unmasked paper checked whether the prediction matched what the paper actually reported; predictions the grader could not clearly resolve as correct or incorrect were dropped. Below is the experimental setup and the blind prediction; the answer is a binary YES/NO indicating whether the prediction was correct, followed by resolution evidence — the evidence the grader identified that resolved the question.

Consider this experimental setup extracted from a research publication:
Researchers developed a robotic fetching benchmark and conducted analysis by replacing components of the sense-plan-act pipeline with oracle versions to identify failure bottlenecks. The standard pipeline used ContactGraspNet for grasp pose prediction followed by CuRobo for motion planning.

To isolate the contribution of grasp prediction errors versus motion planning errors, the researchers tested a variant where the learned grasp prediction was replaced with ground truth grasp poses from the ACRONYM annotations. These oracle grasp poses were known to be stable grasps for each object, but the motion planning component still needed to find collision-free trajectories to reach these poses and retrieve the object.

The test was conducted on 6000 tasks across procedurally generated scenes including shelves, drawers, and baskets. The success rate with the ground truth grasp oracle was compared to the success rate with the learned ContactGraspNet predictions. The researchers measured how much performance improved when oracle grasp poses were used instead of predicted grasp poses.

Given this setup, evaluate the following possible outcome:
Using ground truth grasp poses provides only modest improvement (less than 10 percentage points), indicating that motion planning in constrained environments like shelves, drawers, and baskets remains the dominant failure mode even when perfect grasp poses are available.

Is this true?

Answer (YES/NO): NO